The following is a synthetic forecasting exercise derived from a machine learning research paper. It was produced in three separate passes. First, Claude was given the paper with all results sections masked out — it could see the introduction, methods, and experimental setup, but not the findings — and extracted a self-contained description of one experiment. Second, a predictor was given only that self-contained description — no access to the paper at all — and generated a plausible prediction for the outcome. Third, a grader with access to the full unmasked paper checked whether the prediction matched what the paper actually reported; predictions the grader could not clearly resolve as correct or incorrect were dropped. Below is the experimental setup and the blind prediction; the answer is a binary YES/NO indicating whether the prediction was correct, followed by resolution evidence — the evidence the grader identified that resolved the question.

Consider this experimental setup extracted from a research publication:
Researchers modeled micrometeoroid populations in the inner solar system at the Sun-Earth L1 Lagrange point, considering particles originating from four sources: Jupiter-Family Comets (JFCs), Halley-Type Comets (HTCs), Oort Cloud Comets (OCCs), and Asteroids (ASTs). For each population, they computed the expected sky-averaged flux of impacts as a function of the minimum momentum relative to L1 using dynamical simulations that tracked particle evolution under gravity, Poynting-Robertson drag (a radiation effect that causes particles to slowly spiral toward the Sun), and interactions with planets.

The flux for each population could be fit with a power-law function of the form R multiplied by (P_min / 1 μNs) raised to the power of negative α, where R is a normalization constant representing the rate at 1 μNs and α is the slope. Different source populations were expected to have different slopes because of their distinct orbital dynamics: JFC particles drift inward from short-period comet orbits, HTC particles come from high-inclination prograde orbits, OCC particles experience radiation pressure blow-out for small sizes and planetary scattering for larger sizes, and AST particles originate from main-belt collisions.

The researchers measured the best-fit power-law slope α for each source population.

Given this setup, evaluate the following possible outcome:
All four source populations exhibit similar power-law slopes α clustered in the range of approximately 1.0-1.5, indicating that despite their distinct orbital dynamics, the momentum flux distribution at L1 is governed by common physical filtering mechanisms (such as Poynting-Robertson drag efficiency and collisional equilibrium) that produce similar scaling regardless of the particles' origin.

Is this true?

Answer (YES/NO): NO